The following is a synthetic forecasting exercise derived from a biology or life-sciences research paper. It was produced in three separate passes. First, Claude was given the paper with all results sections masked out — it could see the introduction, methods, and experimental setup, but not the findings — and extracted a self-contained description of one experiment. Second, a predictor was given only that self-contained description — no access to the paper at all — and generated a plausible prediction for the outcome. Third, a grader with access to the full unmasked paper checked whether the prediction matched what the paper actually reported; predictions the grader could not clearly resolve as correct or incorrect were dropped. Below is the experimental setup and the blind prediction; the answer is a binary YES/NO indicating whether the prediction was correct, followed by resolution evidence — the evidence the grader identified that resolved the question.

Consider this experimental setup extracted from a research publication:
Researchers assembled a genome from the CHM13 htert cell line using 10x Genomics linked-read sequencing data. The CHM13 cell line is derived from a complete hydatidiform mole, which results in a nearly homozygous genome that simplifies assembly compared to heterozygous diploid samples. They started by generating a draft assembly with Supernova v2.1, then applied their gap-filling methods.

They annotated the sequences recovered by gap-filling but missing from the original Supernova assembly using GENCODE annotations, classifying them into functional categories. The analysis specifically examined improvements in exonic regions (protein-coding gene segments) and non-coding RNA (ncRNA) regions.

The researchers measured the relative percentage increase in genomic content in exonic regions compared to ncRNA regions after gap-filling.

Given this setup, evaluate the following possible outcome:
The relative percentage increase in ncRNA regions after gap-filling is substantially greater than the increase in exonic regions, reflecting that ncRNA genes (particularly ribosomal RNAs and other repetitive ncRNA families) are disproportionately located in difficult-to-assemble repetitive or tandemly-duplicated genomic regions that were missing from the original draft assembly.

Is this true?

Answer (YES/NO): NO